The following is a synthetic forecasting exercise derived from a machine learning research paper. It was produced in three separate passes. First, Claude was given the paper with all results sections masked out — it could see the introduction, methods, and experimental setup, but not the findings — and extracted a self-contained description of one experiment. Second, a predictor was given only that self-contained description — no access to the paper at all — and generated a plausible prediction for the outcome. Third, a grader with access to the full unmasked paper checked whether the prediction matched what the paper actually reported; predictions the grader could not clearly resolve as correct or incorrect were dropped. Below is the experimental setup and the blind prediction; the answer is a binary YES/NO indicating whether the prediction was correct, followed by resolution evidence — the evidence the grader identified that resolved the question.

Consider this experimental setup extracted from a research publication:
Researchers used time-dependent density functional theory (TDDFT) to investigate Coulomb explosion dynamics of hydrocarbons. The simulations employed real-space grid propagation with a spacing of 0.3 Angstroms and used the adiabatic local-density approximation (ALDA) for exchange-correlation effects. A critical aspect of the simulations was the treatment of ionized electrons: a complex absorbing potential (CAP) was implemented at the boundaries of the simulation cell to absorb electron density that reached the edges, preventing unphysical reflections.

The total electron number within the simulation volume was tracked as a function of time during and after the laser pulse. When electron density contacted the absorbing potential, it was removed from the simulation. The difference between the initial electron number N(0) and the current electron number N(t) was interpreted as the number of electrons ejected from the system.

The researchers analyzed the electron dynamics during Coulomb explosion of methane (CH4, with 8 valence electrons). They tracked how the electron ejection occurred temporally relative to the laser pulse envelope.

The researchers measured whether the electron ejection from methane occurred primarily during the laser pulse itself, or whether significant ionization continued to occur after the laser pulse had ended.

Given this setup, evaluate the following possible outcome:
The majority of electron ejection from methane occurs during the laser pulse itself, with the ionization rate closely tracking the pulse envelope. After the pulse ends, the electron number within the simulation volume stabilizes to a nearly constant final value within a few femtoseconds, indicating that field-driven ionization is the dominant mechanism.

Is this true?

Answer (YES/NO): NO